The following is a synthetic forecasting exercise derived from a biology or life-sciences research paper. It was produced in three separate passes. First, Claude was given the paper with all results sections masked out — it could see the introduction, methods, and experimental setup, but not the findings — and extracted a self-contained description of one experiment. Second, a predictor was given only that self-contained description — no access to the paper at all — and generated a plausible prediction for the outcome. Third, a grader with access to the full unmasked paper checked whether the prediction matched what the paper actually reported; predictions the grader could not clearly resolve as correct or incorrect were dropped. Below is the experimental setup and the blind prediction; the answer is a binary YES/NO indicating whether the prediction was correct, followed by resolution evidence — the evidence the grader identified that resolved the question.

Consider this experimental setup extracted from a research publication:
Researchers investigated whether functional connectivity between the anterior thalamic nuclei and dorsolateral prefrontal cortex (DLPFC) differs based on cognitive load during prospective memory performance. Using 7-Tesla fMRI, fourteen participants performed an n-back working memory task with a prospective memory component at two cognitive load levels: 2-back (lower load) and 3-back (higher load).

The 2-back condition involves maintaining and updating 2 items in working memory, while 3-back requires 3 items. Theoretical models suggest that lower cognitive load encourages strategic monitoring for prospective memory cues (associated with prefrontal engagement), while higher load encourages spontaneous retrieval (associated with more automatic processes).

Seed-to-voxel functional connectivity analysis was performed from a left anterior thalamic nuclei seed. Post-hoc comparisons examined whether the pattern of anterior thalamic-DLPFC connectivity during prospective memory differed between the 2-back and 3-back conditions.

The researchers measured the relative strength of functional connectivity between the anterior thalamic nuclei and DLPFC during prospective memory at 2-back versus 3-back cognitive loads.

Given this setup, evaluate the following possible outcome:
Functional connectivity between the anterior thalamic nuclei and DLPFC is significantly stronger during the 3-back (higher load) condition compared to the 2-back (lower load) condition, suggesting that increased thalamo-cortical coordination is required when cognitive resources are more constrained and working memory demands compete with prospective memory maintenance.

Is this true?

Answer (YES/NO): NO